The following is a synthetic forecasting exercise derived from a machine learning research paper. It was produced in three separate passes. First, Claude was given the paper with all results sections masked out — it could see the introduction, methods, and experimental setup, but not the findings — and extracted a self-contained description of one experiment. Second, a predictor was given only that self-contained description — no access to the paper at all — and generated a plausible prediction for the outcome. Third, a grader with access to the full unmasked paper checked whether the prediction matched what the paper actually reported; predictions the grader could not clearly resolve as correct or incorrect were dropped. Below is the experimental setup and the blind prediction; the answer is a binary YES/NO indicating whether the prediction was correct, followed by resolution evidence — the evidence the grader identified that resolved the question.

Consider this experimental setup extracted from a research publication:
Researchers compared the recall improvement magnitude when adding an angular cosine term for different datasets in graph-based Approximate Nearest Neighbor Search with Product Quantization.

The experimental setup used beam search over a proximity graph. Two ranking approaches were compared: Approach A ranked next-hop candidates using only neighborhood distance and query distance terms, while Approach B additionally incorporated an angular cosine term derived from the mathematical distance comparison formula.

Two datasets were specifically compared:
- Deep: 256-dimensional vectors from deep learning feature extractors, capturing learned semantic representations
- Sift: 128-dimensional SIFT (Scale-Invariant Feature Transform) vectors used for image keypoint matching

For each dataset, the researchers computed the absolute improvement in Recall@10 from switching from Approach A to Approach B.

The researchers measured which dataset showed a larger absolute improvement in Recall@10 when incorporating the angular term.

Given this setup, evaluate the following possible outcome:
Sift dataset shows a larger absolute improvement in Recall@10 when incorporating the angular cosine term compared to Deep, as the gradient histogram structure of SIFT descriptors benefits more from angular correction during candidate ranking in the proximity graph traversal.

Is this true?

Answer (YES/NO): NO